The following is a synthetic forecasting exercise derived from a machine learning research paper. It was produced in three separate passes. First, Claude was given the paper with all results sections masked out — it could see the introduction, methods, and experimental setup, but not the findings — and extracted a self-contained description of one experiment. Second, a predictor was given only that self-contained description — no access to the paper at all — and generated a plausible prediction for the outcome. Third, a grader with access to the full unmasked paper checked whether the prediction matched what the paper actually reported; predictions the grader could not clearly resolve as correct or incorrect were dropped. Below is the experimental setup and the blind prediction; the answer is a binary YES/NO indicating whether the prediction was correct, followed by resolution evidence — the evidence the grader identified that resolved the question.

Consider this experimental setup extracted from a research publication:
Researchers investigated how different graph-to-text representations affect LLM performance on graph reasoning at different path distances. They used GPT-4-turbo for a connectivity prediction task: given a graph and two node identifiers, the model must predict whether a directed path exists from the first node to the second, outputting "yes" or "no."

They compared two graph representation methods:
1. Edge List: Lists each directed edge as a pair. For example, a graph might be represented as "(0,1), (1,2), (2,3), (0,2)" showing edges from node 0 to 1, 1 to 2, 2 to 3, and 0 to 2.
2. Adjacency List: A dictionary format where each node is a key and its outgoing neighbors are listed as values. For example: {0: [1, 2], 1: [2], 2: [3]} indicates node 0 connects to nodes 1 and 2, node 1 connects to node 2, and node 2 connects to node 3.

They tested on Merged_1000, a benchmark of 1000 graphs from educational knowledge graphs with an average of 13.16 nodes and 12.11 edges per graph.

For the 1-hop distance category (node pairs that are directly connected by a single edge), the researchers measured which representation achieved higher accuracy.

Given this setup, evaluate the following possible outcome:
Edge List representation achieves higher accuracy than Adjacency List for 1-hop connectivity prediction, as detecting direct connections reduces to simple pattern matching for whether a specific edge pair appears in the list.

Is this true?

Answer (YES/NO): YES